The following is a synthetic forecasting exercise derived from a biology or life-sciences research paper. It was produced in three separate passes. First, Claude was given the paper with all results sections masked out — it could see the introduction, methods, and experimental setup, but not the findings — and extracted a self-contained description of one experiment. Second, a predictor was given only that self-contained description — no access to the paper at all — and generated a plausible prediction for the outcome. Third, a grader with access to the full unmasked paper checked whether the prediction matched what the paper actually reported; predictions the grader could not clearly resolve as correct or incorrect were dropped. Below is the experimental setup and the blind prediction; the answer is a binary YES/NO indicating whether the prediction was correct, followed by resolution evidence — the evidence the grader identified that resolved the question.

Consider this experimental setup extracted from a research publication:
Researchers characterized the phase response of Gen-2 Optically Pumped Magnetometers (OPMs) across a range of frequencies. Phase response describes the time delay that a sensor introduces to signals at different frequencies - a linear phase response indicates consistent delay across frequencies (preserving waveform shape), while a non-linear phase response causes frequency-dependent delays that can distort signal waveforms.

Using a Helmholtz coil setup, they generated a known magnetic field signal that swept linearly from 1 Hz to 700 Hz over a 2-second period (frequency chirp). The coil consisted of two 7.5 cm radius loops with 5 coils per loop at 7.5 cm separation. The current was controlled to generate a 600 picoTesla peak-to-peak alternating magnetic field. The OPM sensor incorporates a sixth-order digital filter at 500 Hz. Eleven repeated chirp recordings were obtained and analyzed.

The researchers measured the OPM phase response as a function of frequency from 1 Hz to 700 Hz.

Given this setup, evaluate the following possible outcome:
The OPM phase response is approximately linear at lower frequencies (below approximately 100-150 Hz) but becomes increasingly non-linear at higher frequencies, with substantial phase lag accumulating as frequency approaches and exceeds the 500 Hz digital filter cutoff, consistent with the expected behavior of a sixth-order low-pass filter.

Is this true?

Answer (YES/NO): NO